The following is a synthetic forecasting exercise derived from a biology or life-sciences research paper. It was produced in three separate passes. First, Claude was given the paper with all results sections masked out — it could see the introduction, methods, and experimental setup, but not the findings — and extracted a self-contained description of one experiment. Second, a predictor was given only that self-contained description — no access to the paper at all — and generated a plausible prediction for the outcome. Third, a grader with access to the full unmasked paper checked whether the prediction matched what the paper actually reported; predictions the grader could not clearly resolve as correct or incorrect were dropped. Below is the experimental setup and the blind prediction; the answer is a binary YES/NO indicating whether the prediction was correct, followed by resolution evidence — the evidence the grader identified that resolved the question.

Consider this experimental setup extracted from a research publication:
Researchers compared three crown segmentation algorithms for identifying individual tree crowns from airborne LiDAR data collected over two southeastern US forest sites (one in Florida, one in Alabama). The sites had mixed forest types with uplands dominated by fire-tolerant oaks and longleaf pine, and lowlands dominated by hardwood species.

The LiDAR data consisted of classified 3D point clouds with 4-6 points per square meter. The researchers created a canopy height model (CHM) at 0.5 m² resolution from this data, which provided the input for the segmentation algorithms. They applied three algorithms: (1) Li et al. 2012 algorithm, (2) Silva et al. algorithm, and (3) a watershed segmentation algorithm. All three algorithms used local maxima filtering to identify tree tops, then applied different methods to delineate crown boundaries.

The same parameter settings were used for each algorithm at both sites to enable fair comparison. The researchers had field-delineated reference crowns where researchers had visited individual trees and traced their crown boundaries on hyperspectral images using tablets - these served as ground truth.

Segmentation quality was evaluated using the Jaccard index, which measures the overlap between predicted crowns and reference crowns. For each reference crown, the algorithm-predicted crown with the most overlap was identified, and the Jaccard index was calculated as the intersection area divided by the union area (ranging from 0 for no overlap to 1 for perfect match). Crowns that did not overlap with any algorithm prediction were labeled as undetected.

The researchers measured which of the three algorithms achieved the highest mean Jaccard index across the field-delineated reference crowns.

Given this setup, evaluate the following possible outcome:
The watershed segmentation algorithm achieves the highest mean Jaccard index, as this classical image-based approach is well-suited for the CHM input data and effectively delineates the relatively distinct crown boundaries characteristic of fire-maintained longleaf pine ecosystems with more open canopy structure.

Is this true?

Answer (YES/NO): NO